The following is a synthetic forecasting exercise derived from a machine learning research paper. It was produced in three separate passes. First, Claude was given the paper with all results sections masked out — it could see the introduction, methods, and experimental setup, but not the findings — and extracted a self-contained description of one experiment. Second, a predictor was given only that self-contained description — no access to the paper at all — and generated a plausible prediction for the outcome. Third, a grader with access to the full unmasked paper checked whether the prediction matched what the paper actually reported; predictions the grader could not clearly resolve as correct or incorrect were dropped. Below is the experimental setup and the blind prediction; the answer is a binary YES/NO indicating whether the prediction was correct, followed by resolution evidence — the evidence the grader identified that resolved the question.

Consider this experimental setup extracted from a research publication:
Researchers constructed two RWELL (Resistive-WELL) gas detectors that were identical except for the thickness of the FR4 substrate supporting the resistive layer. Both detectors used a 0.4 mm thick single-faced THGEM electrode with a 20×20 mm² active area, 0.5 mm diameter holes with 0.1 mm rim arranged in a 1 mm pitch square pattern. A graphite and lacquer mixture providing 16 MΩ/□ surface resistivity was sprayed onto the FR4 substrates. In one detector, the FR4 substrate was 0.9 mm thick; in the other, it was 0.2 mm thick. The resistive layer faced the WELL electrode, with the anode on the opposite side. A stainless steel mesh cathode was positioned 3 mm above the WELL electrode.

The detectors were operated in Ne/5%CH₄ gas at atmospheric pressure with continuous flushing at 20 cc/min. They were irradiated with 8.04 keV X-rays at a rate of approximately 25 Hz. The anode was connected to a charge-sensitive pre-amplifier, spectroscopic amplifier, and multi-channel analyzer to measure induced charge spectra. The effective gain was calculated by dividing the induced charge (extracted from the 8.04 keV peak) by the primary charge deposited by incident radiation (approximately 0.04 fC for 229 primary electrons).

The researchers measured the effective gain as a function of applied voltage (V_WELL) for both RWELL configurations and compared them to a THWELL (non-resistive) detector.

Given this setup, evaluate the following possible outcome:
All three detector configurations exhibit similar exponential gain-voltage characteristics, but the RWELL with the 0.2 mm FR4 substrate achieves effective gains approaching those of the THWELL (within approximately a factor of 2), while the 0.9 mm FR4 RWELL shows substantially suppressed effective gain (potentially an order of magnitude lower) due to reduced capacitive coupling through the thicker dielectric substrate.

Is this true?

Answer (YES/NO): NO